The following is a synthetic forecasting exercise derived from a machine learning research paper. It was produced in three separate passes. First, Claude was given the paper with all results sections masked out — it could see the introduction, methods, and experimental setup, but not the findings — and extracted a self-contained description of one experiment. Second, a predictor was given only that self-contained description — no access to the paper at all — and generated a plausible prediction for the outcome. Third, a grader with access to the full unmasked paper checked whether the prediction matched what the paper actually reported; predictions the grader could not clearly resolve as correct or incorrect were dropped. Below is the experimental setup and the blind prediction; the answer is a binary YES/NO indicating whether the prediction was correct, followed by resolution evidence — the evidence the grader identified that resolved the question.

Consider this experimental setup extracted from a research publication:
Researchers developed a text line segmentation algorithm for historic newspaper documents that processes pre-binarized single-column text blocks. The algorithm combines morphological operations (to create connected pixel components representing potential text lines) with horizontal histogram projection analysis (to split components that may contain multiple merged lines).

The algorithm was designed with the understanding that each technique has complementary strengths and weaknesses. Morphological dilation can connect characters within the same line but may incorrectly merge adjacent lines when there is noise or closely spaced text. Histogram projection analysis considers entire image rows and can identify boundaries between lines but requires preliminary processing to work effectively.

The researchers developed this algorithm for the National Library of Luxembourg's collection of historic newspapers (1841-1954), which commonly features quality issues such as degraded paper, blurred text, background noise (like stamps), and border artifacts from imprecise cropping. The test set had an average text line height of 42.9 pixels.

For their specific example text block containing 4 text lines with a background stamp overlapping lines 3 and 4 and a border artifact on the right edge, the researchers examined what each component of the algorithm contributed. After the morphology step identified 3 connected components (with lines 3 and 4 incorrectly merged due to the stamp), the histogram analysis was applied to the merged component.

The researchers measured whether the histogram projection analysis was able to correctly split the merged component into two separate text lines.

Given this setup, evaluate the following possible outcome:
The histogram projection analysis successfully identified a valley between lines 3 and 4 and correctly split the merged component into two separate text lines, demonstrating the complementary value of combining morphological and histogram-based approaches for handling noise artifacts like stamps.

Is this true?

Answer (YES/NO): YES